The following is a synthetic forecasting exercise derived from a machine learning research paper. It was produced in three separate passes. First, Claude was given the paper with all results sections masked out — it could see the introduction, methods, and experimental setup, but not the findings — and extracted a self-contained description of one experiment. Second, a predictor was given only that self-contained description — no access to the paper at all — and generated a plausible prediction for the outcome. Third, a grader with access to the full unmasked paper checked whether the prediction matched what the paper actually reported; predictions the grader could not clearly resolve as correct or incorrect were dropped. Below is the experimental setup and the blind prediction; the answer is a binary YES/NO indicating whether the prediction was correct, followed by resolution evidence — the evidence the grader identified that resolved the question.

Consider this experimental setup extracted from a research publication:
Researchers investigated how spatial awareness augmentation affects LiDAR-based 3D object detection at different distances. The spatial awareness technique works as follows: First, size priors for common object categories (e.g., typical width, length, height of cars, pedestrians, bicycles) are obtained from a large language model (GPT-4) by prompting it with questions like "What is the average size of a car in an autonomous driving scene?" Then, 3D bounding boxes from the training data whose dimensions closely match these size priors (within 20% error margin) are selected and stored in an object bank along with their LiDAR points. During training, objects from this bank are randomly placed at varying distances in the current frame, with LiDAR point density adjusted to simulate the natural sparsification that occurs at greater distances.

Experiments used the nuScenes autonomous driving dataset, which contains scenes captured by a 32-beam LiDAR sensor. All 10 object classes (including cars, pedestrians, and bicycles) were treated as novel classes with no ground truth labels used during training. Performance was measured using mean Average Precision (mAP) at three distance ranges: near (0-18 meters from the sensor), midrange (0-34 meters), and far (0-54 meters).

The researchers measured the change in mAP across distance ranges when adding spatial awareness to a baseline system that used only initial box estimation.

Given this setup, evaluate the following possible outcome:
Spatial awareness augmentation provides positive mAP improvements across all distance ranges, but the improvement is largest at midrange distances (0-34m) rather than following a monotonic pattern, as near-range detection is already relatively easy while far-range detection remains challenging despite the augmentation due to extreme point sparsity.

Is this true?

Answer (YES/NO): YES